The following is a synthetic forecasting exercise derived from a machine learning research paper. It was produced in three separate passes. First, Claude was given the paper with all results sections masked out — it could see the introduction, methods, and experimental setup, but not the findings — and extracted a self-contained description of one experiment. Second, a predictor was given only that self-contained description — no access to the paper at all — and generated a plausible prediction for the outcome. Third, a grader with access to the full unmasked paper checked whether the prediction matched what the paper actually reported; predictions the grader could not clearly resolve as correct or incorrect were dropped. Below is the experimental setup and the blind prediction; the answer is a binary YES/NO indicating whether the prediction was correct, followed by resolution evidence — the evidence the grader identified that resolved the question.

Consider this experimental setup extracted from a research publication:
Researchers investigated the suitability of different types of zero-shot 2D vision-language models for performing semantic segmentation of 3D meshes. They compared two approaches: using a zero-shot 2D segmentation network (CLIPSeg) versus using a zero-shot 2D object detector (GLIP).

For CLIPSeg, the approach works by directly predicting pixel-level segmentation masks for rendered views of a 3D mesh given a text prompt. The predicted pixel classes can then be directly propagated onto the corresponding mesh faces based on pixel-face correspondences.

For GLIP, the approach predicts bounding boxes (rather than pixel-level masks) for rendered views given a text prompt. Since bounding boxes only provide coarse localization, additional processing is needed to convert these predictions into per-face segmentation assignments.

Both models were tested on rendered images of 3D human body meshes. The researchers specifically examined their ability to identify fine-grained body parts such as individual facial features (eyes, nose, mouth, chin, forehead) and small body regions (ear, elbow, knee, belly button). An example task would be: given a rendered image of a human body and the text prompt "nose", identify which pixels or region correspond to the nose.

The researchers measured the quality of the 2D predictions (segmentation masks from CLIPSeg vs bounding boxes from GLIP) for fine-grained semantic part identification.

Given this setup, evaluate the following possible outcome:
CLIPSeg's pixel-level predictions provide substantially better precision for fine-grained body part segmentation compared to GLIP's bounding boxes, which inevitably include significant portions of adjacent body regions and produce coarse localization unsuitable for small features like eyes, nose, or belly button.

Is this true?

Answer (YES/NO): NO